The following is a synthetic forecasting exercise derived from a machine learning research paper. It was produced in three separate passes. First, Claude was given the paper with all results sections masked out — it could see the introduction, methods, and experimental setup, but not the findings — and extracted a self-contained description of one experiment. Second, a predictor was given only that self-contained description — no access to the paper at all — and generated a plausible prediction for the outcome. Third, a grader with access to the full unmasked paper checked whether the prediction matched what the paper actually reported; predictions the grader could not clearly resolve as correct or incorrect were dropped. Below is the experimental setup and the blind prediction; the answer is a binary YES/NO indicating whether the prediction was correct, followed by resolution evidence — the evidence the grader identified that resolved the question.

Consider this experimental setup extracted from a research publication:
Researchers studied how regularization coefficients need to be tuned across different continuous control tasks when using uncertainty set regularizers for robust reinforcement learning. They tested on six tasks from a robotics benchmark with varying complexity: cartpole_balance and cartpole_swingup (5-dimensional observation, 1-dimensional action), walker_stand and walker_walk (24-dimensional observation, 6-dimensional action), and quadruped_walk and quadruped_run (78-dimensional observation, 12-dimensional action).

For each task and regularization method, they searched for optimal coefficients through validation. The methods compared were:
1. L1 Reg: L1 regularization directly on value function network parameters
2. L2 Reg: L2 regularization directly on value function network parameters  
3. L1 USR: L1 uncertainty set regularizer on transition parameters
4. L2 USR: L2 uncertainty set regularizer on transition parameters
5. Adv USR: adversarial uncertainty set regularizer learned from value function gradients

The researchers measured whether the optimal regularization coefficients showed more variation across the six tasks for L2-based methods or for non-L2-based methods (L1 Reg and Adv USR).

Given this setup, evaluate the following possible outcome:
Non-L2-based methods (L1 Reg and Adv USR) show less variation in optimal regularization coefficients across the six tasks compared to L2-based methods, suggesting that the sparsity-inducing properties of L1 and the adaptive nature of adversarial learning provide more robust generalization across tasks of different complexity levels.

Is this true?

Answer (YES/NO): NO